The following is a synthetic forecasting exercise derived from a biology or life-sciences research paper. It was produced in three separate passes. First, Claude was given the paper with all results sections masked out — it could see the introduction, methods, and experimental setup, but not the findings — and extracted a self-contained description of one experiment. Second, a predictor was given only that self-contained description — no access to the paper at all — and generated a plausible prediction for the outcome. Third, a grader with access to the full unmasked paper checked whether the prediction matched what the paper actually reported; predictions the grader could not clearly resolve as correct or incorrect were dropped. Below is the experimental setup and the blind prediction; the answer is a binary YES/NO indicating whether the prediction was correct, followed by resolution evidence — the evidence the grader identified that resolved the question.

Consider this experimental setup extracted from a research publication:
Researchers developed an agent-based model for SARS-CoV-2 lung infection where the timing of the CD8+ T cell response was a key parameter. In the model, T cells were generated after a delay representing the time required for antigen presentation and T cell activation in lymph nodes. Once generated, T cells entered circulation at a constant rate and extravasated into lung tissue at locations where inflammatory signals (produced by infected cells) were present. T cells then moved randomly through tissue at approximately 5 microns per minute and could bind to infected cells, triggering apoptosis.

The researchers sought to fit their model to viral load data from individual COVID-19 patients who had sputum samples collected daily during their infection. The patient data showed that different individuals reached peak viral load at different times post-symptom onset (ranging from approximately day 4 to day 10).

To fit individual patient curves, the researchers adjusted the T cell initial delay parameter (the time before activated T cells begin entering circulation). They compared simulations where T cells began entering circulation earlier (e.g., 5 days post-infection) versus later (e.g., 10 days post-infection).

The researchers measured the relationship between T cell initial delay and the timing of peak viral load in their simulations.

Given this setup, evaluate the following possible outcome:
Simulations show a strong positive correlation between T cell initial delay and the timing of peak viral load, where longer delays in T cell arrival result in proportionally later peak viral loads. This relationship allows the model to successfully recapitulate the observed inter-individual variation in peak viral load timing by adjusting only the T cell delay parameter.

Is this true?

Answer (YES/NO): NO